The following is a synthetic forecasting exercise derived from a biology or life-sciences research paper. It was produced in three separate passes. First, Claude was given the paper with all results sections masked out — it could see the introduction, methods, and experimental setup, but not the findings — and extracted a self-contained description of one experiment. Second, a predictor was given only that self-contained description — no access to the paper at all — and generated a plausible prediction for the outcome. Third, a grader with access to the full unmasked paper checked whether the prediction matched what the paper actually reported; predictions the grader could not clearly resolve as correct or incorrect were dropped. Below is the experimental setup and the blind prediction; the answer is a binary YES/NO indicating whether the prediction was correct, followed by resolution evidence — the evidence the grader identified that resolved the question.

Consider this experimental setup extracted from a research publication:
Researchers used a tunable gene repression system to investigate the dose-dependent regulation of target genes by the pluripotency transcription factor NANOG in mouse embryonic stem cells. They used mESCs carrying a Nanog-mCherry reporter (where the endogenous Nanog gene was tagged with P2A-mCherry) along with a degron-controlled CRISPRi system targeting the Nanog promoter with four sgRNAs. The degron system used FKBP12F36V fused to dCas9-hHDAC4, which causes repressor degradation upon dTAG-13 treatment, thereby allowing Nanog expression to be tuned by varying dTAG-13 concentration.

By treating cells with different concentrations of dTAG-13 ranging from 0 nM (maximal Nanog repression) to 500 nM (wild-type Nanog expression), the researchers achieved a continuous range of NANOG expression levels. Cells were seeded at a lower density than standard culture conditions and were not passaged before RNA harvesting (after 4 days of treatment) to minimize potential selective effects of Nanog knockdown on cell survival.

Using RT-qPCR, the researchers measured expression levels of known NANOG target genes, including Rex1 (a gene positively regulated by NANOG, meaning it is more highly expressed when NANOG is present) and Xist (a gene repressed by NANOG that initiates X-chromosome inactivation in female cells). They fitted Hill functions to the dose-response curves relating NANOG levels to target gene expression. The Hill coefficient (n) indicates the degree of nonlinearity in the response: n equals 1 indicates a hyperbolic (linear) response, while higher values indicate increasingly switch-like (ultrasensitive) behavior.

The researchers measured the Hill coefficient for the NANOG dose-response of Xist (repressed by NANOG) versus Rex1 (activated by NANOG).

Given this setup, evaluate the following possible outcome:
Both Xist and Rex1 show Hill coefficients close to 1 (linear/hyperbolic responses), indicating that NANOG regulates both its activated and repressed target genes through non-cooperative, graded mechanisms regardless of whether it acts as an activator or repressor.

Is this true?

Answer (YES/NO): NO